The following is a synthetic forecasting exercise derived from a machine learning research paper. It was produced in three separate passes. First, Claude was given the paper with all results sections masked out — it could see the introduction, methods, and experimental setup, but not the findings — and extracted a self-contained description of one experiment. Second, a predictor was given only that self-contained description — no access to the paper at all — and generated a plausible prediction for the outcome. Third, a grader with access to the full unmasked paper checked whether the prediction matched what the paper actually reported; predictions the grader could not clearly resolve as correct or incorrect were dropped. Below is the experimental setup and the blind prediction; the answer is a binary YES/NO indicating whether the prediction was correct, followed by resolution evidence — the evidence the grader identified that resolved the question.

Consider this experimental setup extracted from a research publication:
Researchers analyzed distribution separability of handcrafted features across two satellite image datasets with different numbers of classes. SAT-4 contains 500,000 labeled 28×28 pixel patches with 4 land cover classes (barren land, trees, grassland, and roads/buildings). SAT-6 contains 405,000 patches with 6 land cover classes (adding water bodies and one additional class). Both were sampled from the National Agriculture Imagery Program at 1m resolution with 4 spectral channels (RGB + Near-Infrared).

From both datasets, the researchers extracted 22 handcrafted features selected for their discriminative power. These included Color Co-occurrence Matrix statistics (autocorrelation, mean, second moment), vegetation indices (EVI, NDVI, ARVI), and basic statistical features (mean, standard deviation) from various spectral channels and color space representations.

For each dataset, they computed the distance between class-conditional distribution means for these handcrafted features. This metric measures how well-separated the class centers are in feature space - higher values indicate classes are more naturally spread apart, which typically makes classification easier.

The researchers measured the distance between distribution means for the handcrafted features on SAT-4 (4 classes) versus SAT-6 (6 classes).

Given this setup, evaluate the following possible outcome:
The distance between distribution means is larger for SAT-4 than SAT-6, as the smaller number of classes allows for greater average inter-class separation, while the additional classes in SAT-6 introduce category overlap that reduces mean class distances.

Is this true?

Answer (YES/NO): NO